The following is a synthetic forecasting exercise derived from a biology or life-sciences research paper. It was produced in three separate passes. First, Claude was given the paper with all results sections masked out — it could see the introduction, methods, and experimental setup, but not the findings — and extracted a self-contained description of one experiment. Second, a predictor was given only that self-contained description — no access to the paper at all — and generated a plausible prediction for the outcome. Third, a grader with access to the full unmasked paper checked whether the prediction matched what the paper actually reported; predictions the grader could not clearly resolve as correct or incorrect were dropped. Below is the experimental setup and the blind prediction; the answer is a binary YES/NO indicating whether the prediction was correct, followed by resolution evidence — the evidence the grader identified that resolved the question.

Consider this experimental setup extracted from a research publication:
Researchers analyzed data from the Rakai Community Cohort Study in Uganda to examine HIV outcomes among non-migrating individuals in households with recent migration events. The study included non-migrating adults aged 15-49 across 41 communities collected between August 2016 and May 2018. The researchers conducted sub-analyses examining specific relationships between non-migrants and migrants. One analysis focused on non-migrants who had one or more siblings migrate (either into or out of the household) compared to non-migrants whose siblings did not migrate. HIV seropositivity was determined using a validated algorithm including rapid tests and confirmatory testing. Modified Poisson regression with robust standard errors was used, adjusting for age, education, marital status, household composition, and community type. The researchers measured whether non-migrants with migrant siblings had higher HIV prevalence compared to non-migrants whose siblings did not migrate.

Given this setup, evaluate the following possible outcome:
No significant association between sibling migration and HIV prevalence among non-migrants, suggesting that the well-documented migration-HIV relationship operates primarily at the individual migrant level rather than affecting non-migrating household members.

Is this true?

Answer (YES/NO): YES